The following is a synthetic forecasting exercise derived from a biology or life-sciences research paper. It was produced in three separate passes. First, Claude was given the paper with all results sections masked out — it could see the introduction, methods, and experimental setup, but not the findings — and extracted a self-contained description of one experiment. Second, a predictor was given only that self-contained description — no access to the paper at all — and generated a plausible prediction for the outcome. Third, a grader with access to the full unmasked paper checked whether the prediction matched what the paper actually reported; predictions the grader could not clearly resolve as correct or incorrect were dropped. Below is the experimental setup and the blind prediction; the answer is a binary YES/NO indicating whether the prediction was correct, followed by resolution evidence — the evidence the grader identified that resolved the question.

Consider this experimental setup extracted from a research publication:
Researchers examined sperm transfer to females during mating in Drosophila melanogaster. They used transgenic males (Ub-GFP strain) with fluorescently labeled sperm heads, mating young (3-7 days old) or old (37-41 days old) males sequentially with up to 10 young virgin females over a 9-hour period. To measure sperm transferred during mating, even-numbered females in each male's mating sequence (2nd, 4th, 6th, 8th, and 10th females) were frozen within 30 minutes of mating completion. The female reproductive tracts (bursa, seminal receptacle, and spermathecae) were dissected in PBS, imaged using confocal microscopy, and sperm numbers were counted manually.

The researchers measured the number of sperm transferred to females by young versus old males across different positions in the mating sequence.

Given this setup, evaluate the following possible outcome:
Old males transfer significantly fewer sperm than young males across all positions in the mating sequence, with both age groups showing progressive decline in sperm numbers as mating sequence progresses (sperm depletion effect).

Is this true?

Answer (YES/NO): NO